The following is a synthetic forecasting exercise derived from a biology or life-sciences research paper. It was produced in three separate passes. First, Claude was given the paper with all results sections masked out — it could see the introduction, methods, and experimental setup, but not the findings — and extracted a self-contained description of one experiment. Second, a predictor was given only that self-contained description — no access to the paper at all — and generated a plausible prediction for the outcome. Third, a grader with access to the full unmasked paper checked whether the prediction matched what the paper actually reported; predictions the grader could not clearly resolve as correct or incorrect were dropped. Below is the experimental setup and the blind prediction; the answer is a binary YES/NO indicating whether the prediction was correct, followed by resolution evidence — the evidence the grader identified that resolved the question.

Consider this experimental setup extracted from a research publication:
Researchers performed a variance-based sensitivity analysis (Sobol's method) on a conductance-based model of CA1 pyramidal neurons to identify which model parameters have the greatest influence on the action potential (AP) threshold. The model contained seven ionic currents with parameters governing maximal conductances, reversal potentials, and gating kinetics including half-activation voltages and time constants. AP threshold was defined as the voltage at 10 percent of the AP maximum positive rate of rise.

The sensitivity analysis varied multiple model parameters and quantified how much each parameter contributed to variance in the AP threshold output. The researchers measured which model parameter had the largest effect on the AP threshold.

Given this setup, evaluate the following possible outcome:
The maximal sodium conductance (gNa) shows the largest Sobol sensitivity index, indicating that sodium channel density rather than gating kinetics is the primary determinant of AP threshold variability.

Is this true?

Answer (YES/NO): NO